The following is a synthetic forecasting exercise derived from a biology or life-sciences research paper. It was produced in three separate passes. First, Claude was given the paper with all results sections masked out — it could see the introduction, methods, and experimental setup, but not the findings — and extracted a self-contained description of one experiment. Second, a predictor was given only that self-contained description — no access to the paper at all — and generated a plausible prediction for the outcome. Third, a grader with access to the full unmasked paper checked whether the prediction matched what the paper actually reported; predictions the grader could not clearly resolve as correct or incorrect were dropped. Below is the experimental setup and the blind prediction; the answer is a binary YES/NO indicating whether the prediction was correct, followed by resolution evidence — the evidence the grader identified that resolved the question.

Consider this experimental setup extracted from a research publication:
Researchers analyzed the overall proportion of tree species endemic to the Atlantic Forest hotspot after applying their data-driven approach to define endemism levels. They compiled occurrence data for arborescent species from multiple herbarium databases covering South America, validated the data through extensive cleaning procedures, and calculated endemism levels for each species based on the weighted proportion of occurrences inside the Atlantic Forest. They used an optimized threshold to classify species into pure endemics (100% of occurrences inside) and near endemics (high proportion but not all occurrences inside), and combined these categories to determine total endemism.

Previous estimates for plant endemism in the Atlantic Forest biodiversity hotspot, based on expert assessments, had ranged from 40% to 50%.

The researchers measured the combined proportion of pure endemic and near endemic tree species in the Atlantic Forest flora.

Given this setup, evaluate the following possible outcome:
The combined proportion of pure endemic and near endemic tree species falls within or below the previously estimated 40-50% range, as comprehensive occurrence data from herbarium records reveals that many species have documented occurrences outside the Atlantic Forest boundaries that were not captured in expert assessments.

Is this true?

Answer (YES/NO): YES